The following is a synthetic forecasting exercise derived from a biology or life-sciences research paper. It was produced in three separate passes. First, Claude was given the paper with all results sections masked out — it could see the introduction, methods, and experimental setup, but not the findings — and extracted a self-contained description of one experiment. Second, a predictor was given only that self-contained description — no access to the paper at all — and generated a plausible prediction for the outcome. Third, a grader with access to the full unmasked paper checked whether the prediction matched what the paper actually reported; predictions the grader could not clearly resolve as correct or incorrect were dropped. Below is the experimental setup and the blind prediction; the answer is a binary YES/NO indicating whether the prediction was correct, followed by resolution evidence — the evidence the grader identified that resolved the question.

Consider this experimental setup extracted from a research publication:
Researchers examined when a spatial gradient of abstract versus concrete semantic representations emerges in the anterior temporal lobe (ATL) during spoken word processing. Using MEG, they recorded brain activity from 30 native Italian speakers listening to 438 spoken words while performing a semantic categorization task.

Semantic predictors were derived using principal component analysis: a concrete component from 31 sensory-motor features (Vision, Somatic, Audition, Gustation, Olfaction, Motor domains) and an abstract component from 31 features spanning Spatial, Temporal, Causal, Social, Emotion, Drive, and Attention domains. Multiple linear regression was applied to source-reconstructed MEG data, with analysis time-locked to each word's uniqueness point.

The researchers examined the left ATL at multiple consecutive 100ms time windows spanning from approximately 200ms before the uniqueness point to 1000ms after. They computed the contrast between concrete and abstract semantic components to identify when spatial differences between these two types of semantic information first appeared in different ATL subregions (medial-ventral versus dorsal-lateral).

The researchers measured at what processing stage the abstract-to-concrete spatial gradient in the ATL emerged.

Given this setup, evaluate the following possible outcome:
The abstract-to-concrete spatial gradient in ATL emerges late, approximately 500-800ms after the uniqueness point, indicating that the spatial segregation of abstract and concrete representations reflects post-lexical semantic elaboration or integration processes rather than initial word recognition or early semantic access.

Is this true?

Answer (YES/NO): NO